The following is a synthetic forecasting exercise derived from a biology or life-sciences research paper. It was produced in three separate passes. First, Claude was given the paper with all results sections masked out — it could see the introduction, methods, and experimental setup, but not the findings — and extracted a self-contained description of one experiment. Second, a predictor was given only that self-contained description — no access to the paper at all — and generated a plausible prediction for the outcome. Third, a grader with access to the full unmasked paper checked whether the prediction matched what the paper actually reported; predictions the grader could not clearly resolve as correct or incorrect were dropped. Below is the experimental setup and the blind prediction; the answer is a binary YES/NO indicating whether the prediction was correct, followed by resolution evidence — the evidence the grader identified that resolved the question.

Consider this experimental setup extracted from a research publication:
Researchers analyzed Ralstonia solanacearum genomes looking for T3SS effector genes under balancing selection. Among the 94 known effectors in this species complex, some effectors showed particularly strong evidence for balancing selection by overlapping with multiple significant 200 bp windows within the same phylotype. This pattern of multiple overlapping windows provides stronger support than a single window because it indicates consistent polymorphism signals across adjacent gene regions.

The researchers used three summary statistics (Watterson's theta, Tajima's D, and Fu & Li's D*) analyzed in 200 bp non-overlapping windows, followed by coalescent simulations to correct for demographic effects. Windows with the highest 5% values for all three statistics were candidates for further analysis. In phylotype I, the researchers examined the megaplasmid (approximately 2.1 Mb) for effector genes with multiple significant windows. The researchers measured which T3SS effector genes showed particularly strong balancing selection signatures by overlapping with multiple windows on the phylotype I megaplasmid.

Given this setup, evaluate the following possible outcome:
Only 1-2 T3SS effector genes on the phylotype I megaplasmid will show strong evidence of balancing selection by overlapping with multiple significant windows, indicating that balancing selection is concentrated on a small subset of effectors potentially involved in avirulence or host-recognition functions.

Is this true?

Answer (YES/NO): YES